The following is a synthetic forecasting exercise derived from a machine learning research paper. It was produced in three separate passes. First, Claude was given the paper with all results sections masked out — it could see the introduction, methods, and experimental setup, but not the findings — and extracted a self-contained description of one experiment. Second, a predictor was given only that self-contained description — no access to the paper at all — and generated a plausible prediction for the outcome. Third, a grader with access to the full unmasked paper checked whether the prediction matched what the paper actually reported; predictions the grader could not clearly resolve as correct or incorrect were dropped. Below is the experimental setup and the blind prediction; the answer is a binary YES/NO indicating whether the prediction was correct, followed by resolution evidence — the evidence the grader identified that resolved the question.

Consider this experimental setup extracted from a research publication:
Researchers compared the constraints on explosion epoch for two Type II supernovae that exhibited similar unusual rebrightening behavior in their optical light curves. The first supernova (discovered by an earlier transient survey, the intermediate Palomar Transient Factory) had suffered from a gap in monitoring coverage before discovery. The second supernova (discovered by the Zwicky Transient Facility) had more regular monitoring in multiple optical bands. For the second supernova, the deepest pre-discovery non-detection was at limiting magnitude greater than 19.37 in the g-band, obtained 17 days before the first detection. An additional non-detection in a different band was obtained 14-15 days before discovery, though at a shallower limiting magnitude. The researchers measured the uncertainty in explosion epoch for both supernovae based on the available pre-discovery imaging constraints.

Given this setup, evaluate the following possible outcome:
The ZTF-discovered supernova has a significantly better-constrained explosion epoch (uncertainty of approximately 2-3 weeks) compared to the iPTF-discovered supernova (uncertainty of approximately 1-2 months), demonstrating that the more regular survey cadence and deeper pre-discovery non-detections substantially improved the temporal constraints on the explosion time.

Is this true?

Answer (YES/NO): NO